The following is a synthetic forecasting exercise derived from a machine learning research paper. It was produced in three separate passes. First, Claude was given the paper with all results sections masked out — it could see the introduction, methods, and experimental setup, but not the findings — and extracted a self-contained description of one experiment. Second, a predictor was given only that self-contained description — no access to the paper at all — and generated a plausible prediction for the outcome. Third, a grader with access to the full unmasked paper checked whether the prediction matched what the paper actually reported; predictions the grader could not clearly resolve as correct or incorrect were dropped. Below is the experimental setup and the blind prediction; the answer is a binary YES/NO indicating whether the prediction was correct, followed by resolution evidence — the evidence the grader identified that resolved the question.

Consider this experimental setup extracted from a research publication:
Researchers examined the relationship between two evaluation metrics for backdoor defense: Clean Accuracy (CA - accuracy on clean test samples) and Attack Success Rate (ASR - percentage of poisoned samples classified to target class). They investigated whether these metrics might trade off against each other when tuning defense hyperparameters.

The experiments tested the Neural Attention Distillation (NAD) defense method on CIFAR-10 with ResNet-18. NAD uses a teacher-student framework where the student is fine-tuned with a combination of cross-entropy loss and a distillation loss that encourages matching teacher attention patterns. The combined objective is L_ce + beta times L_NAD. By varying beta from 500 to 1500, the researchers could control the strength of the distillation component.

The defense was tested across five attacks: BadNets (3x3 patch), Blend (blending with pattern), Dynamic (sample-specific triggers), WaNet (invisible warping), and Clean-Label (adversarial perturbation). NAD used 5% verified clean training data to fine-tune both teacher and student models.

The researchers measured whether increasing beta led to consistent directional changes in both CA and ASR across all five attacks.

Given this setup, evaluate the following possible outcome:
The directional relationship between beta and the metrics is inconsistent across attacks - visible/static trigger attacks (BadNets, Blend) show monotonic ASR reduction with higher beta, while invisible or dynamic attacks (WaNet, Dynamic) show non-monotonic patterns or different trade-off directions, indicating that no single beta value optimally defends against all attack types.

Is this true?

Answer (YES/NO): NO